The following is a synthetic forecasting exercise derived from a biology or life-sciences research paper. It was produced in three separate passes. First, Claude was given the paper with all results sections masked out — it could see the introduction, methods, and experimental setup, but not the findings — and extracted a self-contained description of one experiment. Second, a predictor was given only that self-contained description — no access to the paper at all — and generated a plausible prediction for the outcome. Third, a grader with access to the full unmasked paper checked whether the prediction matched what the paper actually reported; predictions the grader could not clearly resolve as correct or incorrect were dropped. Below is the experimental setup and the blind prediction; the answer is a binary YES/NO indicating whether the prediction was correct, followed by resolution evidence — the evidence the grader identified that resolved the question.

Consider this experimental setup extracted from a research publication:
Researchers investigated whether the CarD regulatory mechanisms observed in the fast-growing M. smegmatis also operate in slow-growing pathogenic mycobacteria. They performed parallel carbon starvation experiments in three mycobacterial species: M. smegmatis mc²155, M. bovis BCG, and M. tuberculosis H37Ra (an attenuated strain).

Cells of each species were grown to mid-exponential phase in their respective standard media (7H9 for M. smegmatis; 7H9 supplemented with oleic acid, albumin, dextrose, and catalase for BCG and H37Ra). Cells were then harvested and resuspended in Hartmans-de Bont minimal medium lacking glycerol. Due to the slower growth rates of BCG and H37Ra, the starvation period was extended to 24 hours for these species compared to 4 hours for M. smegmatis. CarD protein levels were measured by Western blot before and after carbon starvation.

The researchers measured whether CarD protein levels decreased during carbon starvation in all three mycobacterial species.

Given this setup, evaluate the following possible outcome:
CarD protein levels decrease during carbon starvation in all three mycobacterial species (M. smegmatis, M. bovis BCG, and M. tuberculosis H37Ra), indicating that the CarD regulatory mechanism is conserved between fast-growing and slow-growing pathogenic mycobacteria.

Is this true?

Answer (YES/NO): YES